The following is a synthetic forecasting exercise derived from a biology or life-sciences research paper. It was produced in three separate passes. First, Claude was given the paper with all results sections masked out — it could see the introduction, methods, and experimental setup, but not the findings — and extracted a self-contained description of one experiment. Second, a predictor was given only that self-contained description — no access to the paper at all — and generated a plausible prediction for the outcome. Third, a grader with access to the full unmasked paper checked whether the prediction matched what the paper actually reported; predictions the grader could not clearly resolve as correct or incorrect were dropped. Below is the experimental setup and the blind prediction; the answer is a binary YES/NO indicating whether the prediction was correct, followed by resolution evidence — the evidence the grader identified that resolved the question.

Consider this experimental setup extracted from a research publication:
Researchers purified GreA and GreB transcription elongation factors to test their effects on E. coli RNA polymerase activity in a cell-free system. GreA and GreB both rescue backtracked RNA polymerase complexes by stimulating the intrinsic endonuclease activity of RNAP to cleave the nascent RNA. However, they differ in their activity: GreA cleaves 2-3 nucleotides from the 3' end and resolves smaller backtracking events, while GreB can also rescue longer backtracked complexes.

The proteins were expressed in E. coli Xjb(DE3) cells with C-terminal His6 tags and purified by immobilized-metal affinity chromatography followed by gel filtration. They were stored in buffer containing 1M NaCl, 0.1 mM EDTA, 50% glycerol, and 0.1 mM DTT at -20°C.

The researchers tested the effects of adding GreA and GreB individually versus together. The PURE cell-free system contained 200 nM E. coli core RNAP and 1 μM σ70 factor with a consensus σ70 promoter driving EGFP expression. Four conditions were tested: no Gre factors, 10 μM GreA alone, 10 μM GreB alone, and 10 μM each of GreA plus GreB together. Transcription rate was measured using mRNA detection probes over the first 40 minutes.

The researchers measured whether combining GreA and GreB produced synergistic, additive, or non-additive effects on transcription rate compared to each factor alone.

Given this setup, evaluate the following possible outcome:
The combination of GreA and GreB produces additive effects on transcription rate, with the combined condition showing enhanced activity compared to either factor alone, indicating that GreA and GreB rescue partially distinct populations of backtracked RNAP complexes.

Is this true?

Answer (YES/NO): NO